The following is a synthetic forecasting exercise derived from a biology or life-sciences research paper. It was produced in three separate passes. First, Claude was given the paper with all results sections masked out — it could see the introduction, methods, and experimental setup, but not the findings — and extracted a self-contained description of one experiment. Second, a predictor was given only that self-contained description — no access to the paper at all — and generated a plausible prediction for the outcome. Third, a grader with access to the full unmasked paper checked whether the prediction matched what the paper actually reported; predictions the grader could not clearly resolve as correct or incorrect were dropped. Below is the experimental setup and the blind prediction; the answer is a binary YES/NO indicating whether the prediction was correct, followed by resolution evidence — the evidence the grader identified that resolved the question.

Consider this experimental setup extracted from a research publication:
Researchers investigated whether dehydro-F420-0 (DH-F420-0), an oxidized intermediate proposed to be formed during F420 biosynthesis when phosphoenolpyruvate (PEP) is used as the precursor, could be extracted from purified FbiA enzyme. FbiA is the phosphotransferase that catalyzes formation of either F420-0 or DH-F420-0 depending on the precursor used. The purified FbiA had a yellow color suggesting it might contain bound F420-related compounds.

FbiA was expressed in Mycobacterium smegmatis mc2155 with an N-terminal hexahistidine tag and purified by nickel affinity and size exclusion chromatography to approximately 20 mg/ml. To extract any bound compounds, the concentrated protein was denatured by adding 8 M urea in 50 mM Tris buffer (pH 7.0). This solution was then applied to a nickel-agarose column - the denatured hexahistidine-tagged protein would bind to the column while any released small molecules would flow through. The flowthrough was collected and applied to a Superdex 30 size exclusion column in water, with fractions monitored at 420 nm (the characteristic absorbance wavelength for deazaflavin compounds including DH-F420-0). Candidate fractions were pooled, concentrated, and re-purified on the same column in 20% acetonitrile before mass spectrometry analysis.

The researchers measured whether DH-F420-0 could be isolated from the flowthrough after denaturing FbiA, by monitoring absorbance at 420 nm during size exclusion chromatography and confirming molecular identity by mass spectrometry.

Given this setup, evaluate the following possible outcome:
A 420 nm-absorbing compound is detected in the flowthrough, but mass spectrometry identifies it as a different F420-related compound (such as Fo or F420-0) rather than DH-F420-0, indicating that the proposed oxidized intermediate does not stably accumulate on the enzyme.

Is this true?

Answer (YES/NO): NO